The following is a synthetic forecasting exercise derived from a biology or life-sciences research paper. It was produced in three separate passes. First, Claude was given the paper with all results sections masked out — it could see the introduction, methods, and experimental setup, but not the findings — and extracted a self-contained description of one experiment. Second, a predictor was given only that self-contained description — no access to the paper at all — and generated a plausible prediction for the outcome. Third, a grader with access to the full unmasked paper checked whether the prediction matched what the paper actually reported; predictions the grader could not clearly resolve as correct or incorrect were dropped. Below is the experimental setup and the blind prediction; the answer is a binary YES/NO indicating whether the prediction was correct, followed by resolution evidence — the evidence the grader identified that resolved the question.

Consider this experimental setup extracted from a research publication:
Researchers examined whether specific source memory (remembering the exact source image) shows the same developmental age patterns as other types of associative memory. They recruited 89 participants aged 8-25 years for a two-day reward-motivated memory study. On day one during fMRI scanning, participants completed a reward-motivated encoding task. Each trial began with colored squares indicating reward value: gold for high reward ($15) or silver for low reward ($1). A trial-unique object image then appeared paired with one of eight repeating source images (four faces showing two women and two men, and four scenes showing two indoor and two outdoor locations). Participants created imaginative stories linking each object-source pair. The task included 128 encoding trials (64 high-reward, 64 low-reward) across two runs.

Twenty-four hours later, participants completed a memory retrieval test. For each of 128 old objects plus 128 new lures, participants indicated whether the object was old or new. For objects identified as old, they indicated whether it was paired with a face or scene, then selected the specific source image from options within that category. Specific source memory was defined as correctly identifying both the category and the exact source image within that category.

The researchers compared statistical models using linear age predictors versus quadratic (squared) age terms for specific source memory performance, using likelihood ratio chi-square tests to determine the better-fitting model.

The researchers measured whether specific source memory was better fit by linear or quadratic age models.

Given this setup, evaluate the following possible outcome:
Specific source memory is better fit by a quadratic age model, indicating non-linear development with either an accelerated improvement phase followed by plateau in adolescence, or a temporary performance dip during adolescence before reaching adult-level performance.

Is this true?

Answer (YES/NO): NO